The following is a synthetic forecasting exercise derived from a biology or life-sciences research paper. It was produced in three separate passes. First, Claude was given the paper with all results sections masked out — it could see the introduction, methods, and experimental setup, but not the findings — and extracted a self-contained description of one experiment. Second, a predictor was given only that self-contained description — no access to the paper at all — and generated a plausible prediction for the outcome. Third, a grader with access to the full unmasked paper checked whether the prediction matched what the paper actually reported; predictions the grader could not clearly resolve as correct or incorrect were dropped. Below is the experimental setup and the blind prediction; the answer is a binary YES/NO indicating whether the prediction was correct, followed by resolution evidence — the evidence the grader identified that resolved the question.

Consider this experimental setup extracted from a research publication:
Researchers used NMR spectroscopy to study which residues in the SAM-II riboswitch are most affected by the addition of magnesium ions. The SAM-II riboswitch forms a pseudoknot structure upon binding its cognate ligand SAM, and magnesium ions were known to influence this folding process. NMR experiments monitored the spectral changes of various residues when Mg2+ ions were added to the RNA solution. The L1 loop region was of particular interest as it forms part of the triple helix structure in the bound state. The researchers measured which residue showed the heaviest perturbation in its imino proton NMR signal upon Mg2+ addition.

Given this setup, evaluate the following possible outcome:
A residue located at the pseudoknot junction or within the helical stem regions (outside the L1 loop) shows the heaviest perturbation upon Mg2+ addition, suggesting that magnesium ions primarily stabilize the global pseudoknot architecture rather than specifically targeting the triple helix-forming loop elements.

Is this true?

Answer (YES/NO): NO